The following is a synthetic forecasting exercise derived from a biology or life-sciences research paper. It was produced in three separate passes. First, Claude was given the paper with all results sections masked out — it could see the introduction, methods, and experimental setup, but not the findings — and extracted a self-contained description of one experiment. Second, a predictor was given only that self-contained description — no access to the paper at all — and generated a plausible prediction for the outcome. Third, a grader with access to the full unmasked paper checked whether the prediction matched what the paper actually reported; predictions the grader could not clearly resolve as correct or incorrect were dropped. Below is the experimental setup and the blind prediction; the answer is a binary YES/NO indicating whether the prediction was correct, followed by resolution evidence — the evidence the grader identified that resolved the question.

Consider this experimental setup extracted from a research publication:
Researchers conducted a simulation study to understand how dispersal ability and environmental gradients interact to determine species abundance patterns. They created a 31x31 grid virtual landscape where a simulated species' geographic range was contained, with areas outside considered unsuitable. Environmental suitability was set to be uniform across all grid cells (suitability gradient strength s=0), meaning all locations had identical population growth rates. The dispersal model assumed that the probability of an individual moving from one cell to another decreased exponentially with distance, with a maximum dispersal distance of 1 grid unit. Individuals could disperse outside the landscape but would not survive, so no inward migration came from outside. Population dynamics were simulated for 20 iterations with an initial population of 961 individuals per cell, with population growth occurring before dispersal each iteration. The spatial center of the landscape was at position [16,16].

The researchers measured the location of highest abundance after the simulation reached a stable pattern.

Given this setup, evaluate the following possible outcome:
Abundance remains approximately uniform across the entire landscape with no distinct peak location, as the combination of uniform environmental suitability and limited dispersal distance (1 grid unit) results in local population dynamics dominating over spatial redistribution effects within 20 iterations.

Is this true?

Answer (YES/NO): NO